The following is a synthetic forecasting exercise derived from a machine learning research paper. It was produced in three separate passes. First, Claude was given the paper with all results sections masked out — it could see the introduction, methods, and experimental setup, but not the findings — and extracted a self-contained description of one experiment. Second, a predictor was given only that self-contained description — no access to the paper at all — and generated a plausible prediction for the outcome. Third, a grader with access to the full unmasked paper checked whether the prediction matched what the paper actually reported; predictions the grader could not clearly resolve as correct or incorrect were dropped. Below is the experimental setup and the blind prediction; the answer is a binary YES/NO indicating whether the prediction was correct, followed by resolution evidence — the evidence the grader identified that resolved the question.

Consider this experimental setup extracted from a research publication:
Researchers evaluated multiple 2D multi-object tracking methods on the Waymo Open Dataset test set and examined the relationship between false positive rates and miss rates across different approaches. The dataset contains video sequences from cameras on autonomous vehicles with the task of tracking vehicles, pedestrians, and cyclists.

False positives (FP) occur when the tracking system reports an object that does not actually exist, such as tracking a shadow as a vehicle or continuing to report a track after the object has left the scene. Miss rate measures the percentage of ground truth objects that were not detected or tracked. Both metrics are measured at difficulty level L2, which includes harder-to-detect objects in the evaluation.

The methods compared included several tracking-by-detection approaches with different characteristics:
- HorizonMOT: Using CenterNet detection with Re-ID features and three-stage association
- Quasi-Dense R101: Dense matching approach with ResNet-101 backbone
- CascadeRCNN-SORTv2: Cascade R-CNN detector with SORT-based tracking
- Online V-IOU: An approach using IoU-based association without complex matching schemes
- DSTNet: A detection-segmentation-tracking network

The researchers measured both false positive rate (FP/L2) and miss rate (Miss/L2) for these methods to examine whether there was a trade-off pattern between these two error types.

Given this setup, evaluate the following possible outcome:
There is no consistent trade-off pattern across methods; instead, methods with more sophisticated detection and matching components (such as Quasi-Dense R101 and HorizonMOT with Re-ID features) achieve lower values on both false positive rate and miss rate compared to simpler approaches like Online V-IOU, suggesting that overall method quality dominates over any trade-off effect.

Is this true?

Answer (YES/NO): NO